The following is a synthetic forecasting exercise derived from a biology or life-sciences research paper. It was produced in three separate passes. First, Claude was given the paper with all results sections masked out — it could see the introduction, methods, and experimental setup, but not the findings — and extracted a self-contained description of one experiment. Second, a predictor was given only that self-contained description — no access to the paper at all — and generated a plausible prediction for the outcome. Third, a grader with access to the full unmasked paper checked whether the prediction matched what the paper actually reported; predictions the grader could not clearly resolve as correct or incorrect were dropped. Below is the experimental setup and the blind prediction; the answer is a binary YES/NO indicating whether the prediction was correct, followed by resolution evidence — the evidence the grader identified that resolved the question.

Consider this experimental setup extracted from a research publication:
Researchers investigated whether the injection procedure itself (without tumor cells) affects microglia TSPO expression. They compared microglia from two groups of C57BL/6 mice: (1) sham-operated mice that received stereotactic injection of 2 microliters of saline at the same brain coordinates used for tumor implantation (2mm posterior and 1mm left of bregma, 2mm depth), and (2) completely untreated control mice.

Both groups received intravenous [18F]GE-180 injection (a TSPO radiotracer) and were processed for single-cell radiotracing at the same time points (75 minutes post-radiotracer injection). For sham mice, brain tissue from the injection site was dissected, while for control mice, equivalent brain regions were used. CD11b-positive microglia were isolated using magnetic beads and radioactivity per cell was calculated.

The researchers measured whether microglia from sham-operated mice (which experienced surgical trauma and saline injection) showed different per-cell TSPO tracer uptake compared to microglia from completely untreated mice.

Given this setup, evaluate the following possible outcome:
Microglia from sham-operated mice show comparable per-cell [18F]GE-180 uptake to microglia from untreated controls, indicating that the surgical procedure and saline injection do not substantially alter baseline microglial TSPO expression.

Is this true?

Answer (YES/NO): YES